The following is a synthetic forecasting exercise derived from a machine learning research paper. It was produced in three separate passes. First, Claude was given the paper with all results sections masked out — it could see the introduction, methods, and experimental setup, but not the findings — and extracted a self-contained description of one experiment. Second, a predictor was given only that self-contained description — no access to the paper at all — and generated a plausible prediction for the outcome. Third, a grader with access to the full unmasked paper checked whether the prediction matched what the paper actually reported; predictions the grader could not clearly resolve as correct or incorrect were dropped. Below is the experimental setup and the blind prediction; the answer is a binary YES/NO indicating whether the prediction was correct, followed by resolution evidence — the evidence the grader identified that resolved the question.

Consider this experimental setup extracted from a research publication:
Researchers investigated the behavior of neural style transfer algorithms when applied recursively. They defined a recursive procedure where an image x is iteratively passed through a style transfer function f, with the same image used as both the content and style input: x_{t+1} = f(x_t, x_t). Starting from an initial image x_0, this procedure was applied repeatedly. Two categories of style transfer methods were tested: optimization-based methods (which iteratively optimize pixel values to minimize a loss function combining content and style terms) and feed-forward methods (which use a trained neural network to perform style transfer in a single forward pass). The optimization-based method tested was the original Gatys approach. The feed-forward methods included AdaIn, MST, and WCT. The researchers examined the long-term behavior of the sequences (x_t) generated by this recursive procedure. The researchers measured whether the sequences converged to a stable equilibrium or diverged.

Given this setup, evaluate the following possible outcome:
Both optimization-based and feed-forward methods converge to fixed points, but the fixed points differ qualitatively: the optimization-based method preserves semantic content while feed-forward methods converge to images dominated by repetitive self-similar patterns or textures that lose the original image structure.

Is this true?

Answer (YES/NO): NO